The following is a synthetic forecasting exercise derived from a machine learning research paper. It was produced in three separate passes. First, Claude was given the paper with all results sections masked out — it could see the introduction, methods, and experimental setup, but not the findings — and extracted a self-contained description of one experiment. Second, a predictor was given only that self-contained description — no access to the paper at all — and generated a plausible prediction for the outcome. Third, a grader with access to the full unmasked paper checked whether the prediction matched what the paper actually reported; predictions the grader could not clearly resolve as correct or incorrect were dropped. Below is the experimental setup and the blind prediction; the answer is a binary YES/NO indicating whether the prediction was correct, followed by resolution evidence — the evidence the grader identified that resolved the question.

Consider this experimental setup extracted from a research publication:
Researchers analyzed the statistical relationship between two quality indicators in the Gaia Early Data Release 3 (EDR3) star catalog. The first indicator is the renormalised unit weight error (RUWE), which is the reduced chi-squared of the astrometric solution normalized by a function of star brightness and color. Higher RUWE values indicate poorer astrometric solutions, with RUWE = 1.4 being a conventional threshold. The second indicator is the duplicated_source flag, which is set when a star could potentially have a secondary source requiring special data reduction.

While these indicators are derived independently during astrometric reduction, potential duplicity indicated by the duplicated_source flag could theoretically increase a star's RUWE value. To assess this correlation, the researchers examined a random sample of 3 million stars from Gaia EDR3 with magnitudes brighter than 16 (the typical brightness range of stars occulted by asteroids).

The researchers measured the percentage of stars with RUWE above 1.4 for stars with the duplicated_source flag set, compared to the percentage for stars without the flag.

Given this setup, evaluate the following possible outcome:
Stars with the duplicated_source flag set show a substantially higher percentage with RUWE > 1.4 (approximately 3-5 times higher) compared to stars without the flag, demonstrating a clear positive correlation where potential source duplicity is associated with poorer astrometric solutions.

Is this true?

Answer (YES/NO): NO